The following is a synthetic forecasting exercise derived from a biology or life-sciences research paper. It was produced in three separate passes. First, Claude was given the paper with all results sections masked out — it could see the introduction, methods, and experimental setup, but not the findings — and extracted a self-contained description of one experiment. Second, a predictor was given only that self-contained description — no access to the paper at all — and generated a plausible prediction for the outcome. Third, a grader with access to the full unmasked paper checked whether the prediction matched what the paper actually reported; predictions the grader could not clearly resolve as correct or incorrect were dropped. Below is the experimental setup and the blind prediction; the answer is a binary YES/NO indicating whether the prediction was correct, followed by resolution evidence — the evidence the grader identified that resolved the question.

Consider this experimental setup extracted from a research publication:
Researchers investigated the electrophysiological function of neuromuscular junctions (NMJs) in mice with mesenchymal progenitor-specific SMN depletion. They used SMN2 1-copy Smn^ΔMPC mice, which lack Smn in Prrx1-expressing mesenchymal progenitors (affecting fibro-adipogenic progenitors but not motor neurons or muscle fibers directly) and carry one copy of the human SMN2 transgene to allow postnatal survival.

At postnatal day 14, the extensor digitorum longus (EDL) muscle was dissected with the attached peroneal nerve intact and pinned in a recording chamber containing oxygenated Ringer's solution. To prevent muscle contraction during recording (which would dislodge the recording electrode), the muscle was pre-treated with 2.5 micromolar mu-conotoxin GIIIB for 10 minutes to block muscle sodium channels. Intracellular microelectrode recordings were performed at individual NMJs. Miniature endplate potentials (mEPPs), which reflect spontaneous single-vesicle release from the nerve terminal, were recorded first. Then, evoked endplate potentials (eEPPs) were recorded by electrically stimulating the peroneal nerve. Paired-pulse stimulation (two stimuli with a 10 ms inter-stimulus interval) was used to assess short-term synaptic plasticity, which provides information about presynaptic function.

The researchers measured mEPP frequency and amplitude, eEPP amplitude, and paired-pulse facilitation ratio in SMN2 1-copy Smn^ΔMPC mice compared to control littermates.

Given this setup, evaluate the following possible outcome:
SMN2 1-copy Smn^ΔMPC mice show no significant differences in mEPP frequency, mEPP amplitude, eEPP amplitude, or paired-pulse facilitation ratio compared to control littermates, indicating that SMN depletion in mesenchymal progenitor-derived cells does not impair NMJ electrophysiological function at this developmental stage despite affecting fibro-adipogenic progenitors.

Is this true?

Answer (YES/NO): NO